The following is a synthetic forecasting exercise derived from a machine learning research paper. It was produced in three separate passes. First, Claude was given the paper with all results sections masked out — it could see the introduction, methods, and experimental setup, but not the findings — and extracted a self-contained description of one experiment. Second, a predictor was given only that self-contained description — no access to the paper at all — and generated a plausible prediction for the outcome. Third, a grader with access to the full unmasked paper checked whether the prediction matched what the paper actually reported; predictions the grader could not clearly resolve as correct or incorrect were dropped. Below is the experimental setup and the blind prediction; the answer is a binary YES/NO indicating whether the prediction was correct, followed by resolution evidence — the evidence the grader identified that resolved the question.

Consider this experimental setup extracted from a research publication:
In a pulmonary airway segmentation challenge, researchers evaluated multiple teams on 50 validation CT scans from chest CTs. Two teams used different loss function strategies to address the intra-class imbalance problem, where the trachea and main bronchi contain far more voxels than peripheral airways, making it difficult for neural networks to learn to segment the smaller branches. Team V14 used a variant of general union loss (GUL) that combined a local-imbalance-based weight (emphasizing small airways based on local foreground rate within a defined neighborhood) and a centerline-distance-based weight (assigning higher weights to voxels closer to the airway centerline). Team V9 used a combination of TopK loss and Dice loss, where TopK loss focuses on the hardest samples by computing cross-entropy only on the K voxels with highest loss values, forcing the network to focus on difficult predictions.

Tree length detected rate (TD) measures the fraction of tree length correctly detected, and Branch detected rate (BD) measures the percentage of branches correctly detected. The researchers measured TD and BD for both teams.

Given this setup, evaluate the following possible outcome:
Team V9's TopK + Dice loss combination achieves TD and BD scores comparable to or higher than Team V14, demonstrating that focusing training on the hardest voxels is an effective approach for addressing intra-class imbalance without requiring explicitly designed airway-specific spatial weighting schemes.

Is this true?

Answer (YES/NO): NO